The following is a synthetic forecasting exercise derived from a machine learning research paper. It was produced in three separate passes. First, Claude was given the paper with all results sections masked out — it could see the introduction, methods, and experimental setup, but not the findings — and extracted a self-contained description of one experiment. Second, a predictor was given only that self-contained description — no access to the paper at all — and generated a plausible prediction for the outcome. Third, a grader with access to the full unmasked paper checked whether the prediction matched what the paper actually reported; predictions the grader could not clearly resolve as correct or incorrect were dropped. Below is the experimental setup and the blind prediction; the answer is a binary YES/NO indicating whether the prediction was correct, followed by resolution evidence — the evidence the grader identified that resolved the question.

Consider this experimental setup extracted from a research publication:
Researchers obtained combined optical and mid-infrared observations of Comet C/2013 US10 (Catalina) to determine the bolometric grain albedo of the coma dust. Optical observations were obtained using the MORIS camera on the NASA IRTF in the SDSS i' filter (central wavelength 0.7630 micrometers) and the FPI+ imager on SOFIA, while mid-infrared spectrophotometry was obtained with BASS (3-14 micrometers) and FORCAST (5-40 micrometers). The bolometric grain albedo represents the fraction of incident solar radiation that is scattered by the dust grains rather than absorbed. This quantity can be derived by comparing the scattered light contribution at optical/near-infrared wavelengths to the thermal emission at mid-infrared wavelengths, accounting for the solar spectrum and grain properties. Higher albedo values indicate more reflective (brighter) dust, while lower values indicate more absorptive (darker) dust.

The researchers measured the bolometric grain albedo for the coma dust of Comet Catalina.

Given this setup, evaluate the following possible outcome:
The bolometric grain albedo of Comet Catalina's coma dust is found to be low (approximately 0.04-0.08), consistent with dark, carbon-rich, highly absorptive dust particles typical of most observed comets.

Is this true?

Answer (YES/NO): NO